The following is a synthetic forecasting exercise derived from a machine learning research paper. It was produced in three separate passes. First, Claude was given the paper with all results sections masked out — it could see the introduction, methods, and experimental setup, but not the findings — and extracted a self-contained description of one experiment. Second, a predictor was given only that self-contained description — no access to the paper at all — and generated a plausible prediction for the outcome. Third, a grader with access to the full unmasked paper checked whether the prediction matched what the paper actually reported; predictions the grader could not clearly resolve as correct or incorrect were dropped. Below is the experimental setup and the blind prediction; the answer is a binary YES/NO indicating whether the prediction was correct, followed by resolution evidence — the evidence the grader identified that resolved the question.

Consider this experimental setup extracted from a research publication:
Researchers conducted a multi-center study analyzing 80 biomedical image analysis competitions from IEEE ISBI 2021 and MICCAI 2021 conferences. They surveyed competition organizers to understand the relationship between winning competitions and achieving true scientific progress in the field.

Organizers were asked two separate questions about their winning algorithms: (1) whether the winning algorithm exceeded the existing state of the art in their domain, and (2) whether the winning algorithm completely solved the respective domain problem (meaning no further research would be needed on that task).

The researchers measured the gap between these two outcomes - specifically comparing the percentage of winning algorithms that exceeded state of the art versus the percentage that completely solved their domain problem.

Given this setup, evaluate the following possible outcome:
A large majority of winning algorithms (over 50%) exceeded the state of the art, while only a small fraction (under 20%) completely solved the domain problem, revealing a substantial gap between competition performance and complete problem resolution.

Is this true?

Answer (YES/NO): NO